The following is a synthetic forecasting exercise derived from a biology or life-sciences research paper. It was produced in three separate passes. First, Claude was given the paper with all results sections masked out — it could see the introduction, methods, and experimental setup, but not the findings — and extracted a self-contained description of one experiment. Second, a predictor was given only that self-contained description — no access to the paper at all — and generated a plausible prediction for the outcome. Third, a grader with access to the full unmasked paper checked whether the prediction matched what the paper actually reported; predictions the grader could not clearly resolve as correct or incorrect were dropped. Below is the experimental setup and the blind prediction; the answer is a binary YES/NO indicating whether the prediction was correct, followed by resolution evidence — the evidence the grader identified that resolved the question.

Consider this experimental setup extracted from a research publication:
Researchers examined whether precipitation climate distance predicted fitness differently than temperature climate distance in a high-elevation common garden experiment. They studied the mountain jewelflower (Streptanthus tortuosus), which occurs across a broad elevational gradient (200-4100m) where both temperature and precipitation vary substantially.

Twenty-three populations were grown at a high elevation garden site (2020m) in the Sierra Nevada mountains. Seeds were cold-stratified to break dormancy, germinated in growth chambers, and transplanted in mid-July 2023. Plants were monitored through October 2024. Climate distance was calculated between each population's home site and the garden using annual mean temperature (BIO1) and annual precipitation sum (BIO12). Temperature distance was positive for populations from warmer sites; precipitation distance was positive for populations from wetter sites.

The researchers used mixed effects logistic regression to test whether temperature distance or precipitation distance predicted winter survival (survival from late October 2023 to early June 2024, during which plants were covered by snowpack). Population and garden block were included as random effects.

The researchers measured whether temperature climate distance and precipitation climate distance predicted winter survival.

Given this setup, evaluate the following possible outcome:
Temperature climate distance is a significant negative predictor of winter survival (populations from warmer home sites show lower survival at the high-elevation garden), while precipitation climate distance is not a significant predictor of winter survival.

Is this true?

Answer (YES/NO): NO